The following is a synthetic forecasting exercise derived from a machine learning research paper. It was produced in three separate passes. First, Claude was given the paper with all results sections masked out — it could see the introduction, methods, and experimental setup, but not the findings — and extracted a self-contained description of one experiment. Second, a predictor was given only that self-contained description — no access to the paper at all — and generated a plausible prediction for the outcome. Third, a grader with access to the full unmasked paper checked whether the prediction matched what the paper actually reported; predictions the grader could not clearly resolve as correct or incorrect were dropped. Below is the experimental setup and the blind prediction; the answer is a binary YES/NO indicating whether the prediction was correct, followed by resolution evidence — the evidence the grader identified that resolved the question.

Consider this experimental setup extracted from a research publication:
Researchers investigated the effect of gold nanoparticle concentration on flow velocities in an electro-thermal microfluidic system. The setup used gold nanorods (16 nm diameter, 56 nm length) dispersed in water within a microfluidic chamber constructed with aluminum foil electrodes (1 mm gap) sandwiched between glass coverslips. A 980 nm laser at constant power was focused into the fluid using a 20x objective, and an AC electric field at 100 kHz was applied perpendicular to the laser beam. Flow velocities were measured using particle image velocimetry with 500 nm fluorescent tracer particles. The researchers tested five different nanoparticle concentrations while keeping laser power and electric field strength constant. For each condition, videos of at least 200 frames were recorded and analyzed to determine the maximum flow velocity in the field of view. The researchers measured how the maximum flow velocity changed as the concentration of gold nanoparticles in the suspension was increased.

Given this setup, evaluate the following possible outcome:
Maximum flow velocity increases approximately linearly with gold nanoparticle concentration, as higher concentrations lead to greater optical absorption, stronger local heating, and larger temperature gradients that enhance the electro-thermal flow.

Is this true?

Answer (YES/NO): NO